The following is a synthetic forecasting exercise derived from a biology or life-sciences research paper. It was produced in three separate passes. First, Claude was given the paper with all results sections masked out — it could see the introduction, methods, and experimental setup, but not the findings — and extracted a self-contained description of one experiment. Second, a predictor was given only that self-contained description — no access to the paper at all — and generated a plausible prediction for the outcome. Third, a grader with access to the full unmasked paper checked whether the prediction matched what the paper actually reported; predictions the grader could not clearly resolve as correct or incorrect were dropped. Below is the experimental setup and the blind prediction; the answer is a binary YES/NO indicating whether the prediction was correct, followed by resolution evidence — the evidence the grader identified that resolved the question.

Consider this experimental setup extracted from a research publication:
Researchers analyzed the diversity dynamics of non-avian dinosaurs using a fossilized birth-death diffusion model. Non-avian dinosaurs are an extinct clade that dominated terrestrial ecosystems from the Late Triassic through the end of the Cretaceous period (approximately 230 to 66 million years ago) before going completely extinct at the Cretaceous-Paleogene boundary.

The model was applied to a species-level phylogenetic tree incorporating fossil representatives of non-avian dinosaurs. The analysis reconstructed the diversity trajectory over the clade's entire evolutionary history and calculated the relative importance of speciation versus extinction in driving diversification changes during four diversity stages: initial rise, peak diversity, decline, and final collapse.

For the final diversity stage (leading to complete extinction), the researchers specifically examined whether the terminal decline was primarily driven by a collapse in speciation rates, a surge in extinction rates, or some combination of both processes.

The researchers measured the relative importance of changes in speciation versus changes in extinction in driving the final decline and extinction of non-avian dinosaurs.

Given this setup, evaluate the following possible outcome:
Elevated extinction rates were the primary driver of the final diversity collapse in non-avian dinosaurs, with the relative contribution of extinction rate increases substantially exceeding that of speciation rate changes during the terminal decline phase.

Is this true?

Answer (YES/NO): YES